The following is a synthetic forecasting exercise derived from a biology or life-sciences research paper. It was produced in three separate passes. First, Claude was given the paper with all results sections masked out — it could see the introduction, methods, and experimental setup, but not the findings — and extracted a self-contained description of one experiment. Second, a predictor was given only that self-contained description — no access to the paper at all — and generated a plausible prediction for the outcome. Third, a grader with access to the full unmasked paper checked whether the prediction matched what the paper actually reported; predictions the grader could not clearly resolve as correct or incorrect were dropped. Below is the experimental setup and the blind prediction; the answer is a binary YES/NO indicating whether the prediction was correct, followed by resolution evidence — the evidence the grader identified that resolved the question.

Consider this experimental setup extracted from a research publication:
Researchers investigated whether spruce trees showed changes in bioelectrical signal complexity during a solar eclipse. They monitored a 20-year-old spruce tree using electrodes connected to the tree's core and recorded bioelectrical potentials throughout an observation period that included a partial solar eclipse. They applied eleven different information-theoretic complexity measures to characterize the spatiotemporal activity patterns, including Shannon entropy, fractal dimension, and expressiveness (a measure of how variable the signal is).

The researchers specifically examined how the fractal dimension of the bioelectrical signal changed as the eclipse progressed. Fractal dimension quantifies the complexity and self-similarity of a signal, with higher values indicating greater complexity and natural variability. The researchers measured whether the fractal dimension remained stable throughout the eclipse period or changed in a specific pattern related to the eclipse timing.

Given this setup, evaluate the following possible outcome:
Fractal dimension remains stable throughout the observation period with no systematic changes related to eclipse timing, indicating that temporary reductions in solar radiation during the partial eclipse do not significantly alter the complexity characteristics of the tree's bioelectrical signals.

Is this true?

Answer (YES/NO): NO